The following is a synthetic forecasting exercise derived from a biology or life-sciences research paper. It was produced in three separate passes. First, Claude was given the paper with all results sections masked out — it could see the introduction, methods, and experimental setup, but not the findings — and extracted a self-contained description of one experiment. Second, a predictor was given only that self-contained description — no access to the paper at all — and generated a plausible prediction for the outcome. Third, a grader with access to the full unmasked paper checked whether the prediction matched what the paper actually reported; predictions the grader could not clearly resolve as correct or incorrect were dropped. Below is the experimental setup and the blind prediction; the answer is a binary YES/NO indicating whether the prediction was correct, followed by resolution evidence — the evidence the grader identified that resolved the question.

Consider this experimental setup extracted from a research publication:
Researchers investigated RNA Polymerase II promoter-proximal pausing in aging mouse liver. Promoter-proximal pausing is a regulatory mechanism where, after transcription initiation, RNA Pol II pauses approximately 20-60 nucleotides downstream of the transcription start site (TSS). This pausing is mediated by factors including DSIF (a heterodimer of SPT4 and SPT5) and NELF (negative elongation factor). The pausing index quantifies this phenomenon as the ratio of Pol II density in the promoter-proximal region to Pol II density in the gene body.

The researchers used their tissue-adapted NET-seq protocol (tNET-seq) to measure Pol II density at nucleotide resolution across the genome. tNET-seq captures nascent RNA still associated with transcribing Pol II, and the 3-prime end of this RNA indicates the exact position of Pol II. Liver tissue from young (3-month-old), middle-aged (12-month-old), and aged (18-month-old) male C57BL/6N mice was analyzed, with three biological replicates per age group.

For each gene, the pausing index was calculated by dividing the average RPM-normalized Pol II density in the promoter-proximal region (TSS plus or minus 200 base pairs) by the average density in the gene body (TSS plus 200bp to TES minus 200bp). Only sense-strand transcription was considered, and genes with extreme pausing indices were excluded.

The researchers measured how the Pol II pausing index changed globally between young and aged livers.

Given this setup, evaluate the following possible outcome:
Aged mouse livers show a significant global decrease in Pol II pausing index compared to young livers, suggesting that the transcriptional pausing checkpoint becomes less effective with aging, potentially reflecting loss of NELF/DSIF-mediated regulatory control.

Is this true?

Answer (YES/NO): YES